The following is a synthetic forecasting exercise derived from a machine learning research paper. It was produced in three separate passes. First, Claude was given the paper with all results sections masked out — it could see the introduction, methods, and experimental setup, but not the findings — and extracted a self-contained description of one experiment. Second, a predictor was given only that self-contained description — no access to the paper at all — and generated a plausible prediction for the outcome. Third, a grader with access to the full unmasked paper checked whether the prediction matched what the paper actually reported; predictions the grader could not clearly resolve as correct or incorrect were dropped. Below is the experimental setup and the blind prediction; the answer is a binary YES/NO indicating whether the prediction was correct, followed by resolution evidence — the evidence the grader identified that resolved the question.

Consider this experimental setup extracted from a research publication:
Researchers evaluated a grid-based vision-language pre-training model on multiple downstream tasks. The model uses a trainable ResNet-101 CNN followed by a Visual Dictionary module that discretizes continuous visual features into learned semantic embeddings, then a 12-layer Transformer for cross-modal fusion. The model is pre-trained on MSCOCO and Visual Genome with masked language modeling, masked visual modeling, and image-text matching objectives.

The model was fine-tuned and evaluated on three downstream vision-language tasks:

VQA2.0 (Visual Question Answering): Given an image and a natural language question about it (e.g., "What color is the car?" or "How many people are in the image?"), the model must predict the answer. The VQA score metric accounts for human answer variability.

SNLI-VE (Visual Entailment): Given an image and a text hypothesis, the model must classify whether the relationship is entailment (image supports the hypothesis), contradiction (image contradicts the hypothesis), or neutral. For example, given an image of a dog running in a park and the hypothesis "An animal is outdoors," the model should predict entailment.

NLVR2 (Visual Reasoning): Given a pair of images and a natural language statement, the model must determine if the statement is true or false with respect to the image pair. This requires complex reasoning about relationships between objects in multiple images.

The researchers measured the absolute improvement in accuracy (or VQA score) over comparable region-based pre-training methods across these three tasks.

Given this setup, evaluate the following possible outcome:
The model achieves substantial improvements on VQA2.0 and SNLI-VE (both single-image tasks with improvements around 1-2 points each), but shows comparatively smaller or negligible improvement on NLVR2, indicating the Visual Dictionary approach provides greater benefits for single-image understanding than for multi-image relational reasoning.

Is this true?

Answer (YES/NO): NO